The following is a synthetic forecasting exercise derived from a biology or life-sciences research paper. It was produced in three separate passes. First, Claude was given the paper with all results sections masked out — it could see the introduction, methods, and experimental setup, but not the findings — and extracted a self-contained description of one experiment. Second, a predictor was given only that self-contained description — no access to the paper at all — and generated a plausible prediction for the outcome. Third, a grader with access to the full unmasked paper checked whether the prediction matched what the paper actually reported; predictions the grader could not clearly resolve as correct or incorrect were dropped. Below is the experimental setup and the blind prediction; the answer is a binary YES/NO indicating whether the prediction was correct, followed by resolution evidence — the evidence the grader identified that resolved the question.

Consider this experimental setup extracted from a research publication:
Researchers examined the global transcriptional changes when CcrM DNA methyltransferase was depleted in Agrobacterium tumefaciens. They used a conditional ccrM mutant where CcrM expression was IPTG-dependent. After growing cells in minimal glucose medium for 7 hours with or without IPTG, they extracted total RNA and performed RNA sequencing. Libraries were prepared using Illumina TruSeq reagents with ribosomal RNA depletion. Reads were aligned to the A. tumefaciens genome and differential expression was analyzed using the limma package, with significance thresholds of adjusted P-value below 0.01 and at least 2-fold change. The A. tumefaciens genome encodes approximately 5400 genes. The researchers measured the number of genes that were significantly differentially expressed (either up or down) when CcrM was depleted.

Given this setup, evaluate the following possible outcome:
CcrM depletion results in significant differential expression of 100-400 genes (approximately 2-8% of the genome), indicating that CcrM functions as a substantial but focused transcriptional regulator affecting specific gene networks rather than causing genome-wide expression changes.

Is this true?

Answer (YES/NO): YES